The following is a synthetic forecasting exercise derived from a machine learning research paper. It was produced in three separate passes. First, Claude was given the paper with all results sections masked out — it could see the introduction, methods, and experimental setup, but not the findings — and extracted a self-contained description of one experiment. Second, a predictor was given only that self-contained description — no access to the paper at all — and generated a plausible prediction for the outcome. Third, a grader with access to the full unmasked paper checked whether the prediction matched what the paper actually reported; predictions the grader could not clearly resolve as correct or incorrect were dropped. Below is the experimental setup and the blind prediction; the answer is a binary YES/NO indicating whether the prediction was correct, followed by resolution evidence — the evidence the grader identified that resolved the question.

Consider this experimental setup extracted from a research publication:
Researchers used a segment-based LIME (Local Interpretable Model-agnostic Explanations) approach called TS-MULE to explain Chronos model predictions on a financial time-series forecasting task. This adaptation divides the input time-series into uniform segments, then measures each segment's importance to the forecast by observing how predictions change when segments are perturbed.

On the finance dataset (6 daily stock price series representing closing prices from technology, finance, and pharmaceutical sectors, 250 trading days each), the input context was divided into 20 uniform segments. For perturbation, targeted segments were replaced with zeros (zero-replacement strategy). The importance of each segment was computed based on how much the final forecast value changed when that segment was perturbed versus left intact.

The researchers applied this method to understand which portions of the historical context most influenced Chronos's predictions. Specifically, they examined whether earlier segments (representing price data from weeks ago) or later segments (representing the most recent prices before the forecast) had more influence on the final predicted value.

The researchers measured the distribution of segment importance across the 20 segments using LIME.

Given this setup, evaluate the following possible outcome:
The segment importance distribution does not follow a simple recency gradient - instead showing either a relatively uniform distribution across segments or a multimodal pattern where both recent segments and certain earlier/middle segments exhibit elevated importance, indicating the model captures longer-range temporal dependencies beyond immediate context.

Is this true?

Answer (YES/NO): YES